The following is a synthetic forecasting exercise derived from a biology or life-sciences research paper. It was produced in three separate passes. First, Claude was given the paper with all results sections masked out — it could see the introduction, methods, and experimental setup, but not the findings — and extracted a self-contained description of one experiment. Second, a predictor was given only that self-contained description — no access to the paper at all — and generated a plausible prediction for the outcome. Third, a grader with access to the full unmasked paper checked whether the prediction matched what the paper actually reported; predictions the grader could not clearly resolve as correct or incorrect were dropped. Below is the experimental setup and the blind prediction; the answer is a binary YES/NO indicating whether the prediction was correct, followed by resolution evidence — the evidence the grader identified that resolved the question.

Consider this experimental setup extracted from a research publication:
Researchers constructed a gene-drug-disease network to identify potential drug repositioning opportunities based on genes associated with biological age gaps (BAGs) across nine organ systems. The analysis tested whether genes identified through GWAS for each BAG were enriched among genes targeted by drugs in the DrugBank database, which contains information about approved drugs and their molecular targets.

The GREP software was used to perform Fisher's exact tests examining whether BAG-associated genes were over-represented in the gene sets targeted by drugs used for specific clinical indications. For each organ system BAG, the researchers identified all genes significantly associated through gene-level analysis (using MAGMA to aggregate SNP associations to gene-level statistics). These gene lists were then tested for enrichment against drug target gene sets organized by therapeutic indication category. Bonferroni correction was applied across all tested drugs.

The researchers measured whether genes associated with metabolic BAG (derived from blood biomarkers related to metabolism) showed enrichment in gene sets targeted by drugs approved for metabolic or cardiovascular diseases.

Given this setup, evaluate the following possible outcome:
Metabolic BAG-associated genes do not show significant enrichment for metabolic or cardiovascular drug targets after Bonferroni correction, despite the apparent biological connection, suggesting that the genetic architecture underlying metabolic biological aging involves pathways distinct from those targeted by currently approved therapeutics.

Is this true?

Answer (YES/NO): NO